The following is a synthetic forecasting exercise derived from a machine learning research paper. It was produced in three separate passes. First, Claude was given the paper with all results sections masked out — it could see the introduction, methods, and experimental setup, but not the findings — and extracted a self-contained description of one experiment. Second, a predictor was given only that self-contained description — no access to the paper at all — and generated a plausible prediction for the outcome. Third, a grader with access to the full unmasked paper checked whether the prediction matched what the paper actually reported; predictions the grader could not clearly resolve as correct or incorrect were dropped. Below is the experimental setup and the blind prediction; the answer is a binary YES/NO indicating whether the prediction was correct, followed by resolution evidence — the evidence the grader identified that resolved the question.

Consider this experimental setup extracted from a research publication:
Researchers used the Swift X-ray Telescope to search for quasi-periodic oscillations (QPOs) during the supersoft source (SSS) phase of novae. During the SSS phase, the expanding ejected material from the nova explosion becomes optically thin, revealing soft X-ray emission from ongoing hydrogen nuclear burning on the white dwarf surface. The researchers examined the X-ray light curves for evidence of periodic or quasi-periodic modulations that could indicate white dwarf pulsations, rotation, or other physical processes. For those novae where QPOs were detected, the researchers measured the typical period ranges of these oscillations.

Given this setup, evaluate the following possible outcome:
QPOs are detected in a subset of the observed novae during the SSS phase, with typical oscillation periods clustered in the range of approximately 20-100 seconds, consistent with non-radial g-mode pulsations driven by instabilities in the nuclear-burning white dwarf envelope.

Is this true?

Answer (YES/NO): NO